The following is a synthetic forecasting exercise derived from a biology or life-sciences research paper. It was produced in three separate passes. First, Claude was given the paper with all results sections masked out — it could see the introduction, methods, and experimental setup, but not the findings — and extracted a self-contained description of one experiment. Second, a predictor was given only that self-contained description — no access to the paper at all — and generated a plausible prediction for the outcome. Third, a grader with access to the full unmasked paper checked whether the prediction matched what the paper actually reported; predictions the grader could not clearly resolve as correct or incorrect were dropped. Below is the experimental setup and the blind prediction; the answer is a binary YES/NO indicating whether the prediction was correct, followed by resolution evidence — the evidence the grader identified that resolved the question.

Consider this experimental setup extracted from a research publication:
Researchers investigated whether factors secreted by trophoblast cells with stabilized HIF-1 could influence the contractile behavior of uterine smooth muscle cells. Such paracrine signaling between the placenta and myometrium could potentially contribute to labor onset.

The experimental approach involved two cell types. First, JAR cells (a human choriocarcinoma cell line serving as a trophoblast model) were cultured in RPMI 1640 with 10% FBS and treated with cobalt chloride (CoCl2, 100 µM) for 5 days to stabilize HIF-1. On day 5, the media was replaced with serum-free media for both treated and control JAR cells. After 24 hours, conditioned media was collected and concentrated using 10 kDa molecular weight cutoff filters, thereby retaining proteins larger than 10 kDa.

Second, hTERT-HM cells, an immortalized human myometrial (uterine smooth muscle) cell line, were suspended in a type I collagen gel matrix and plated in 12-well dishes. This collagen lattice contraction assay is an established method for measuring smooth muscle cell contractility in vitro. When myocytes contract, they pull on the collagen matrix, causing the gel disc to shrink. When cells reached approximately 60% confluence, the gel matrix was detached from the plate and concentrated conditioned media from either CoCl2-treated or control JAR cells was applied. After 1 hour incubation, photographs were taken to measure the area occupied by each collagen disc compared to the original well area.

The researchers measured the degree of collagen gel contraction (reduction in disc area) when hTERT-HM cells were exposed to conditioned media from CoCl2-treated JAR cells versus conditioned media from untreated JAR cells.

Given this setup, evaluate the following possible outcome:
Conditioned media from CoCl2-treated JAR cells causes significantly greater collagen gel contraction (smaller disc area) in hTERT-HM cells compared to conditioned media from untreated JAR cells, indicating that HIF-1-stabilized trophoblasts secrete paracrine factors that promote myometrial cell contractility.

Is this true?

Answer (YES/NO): YES